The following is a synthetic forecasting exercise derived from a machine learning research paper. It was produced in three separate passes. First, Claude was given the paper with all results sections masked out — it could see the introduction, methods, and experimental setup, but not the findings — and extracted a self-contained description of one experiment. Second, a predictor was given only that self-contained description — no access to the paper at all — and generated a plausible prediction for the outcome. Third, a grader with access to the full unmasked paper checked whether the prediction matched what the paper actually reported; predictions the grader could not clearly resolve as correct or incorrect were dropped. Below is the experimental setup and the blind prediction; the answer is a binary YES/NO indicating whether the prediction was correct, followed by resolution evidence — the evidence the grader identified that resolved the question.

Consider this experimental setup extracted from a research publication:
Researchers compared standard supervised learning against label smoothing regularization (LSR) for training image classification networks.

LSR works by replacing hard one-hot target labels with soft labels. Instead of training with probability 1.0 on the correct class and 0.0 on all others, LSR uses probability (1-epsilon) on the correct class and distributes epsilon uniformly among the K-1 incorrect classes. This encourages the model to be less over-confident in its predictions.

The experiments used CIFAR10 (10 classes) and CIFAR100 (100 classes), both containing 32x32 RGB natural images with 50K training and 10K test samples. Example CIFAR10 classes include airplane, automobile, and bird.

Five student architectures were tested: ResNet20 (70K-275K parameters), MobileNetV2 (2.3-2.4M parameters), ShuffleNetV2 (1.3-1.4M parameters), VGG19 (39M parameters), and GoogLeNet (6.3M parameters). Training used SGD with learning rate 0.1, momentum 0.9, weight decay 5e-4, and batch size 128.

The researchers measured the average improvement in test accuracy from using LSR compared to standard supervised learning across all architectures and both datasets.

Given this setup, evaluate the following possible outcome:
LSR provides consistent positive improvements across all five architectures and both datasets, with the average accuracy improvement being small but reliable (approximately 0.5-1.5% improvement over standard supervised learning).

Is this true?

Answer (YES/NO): NO